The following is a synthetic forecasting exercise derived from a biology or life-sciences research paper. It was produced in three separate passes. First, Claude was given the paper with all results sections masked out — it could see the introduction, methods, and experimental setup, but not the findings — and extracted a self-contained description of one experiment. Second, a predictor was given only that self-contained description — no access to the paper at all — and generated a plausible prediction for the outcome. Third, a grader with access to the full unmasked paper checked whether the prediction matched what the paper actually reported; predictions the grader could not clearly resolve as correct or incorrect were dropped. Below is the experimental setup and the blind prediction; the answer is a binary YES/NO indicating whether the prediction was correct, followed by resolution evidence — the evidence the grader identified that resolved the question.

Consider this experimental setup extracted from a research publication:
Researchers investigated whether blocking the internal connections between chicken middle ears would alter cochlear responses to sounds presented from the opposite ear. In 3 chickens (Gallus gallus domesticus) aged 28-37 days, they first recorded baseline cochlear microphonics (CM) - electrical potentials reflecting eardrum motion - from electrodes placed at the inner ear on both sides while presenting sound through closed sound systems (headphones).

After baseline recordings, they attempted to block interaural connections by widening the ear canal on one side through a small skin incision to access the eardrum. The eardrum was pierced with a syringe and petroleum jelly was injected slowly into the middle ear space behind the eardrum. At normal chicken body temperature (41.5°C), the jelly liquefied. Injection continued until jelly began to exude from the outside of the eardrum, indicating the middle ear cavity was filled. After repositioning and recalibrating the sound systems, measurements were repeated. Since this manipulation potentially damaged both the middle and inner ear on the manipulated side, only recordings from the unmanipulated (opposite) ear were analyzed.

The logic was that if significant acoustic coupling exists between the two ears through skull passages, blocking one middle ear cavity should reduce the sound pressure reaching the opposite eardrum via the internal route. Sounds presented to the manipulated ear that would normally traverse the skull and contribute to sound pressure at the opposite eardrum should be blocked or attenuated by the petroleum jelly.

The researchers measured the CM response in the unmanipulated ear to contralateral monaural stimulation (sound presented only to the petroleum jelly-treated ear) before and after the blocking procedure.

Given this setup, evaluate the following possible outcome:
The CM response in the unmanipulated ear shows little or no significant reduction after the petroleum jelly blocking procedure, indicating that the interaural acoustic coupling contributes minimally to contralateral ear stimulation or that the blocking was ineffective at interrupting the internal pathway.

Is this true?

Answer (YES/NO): NO